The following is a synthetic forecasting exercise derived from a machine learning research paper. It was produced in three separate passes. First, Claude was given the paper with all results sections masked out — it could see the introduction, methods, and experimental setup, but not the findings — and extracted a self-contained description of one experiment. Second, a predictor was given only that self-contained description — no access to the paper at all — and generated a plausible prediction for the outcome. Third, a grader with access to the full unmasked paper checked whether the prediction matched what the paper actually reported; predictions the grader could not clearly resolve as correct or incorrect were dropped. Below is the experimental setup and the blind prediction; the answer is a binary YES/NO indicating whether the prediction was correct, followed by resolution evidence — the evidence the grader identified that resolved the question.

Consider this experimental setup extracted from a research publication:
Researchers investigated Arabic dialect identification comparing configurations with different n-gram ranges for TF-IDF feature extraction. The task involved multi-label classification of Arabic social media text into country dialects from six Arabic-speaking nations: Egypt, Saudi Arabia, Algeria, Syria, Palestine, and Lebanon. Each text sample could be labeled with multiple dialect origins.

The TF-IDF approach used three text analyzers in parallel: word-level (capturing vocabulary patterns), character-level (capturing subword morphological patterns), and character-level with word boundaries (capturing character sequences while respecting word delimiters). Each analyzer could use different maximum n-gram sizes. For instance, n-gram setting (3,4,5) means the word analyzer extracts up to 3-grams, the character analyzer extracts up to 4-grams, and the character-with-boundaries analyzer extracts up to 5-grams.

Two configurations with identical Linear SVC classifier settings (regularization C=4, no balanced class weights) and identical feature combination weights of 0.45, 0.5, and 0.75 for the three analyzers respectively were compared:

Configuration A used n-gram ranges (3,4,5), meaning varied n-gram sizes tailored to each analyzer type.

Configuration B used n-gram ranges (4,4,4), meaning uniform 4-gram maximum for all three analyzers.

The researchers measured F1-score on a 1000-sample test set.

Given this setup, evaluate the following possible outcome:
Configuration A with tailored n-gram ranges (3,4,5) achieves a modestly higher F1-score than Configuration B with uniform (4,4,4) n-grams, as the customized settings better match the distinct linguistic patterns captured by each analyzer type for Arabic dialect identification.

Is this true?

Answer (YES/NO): YES